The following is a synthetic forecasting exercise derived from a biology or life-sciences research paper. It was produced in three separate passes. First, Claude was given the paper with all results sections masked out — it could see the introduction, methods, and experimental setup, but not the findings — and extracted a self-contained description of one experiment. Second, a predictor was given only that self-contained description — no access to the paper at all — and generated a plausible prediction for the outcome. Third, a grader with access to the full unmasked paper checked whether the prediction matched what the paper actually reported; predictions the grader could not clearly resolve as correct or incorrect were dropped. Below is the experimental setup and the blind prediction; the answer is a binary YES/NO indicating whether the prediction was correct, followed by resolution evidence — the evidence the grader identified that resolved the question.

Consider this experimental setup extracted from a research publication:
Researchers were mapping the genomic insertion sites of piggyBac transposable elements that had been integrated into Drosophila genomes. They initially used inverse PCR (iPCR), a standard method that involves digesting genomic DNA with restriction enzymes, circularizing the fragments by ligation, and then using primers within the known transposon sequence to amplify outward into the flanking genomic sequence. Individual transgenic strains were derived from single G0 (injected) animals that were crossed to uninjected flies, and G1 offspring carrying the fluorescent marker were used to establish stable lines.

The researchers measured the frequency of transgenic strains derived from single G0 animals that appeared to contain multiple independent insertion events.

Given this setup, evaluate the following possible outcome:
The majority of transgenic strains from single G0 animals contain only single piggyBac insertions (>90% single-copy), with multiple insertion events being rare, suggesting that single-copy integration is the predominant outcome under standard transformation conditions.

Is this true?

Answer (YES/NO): NO